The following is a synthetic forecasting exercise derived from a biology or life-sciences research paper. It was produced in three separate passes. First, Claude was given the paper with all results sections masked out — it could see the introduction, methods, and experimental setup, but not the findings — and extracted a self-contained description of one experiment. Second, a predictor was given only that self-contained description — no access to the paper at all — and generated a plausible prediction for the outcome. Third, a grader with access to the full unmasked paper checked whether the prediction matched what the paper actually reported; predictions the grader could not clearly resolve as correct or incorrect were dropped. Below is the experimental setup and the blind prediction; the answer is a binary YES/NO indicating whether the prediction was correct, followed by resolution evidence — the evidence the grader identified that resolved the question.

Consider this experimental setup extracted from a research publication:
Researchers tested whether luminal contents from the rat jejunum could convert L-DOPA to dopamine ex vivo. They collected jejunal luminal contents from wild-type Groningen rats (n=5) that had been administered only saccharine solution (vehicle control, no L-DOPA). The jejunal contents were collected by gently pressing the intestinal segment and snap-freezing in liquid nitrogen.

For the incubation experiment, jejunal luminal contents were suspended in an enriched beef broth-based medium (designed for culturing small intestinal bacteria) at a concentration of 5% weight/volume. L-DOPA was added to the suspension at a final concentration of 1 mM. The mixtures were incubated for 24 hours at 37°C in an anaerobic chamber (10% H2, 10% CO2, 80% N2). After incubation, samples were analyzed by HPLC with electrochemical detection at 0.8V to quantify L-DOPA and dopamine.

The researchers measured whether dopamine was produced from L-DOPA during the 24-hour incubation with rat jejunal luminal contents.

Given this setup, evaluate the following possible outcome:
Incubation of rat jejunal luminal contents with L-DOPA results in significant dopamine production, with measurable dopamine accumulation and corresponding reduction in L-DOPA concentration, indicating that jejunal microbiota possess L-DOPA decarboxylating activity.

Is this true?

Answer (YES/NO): YES